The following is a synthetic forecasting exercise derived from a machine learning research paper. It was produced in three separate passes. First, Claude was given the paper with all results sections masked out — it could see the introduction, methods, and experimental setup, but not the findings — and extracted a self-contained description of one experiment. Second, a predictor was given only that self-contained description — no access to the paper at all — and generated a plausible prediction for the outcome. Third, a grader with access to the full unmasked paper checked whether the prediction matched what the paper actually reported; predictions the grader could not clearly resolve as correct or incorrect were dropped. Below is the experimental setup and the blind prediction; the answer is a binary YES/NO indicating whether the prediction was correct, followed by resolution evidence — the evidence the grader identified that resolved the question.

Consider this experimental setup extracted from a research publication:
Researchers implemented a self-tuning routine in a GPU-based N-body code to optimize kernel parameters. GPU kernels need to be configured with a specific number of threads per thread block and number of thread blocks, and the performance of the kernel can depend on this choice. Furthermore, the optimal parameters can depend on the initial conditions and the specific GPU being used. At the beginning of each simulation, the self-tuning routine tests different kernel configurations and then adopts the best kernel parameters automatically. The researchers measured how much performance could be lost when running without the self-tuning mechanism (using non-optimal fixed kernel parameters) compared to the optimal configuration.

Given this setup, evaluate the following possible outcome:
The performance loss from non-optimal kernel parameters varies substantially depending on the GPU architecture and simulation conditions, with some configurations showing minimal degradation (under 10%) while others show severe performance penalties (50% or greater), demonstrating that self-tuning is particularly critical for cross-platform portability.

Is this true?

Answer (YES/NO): YES